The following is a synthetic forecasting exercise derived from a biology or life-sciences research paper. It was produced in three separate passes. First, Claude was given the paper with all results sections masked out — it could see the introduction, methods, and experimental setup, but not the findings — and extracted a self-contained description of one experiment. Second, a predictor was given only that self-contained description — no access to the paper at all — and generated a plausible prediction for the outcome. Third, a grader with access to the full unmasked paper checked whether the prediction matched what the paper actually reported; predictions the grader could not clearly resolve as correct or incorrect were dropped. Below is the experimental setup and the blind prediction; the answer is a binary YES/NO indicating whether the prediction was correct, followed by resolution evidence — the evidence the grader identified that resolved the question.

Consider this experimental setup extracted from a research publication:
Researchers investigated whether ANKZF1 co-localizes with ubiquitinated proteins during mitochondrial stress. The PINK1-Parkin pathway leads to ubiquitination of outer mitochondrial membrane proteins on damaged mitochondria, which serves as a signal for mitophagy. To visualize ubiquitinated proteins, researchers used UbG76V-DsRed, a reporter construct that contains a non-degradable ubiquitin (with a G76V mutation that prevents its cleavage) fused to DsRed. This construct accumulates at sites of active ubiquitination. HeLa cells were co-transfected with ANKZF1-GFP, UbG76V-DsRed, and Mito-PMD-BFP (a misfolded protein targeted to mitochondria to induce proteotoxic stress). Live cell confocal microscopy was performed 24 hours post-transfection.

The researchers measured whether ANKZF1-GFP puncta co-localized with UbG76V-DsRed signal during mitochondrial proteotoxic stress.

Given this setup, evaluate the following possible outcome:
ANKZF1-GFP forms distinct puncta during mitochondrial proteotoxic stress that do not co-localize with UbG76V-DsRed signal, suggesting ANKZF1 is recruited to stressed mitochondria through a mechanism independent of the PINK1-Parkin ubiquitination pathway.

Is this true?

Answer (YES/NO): NO